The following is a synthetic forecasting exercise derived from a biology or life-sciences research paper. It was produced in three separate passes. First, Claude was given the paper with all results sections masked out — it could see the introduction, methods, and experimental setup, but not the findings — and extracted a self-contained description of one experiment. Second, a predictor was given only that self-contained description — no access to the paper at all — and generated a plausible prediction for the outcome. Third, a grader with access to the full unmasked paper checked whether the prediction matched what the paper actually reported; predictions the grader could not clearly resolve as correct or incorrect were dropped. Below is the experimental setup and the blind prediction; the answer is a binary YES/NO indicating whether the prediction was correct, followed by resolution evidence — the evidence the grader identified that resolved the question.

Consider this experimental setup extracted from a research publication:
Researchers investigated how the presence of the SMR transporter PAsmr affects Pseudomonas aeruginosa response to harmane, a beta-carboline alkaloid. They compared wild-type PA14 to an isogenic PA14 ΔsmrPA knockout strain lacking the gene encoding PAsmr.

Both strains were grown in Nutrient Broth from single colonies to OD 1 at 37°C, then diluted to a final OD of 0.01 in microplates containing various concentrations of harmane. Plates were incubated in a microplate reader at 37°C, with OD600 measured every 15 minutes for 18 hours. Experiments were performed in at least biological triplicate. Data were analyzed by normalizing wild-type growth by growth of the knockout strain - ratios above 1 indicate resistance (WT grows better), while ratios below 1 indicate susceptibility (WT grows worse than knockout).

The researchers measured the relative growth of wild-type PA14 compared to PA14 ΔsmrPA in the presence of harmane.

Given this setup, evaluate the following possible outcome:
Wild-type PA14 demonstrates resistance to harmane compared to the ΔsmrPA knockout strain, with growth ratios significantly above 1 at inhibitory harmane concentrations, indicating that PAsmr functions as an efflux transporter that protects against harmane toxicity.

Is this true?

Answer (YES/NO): NO